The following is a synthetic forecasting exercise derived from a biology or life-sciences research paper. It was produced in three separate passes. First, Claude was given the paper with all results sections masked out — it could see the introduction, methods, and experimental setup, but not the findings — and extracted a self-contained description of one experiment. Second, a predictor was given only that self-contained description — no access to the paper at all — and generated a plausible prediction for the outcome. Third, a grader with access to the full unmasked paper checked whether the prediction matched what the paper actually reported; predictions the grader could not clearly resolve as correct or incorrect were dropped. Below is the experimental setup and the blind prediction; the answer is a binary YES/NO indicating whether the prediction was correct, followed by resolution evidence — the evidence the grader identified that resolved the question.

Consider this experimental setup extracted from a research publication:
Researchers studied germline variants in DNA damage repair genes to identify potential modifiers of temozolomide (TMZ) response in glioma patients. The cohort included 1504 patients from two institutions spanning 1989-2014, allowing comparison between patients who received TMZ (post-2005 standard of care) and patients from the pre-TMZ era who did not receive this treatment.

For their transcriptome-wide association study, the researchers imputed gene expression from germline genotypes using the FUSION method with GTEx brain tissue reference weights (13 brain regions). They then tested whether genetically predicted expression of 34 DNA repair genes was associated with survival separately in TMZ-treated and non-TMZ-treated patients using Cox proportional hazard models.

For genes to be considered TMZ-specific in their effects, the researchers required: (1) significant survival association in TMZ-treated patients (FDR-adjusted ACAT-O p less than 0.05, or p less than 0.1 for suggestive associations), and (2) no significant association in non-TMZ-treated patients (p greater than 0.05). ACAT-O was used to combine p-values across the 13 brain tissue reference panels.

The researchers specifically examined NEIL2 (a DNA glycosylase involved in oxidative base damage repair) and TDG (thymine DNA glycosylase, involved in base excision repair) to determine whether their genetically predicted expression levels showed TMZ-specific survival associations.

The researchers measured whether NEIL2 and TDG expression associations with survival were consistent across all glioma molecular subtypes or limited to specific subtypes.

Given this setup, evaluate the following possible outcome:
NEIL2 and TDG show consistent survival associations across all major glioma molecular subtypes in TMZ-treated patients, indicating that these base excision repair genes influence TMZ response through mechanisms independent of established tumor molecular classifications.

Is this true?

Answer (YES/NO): NO